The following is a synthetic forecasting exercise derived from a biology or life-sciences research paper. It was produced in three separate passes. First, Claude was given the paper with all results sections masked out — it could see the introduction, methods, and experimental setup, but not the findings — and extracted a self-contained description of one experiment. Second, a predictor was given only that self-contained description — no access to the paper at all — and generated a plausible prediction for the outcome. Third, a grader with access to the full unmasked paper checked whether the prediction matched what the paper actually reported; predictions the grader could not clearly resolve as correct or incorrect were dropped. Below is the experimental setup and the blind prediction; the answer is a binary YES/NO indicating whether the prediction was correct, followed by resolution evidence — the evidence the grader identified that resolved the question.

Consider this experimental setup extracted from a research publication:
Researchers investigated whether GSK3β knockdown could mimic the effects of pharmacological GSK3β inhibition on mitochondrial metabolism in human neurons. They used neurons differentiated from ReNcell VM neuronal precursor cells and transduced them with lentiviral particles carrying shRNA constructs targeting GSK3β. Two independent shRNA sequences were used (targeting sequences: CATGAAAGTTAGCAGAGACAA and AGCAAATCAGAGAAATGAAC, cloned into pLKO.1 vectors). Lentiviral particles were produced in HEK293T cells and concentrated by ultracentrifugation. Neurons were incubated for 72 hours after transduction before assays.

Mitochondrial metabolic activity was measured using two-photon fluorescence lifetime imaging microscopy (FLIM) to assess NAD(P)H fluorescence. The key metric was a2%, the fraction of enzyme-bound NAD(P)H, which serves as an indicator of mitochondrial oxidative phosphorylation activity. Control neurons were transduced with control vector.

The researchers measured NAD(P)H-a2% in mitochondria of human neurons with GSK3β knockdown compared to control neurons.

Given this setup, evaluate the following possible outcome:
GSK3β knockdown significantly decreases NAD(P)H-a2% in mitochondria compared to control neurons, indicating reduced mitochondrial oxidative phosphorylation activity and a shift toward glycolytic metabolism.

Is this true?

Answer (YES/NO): NO